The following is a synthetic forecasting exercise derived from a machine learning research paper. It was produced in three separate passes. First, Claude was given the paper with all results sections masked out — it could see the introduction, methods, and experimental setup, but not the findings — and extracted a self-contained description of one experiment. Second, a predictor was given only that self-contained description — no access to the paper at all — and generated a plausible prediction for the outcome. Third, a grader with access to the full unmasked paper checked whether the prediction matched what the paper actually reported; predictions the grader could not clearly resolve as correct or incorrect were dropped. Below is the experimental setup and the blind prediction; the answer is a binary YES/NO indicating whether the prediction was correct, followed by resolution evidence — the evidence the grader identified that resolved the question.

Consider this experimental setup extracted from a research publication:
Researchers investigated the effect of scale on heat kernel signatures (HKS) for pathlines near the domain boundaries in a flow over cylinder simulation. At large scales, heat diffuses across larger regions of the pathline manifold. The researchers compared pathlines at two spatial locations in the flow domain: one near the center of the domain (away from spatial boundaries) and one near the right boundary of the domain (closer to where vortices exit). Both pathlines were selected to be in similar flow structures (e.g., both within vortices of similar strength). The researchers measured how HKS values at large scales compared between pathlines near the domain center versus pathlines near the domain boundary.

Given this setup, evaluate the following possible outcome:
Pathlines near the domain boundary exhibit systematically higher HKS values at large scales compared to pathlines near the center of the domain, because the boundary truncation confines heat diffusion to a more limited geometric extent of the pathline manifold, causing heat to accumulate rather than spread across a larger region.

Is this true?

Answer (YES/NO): YES